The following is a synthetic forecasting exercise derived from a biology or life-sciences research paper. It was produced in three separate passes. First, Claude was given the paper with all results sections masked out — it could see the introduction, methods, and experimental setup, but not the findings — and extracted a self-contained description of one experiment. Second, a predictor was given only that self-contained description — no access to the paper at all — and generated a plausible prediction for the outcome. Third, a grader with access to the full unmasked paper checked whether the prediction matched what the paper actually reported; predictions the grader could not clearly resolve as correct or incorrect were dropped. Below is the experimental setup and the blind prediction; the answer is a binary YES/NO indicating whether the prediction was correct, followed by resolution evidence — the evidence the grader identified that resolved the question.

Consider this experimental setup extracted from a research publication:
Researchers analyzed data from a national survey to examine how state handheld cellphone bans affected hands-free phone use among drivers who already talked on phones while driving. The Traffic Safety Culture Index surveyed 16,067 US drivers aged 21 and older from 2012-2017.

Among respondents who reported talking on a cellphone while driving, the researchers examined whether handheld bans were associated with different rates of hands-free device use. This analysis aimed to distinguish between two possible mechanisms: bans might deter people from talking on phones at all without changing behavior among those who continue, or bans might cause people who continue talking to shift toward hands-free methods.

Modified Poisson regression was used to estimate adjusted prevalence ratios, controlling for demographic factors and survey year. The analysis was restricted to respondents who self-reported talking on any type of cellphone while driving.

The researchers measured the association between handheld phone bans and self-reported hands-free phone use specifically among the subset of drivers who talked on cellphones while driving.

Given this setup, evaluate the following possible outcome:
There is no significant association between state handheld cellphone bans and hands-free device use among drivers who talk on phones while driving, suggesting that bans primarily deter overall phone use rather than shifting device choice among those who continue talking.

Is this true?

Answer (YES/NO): NO